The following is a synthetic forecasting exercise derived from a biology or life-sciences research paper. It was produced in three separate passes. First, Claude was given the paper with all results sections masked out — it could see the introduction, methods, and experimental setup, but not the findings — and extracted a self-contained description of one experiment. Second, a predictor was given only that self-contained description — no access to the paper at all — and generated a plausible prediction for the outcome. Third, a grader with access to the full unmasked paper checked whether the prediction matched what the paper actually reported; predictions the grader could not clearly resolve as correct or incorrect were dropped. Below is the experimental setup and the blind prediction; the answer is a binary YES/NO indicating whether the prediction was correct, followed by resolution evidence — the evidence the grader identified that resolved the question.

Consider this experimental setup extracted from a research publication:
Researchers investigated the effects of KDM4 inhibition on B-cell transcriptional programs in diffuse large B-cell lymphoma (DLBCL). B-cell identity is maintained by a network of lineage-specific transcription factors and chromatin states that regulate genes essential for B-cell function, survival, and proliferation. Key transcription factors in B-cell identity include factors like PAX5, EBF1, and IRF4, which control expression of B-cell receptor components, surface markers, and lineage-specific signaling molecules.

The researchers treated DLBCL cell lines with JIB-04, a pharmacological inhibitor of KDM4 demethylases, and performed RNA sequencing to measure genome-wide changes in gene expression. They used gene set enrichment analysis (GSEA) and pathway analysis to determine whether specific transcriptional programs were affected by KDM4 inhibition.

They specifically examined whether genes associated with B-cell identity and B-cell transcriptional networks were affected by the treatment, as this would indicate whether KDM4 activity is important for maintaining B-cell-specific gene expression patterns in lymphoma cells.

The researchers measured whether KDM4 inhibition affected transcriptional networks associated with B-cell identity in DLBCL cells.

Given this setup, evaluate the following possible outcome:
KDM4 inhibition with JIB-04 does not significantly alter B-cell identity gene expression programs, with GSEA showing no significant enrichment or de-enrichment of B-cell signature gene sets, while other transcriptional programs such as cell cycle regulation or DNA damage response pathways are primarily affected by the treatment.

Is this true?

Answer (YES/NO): NO